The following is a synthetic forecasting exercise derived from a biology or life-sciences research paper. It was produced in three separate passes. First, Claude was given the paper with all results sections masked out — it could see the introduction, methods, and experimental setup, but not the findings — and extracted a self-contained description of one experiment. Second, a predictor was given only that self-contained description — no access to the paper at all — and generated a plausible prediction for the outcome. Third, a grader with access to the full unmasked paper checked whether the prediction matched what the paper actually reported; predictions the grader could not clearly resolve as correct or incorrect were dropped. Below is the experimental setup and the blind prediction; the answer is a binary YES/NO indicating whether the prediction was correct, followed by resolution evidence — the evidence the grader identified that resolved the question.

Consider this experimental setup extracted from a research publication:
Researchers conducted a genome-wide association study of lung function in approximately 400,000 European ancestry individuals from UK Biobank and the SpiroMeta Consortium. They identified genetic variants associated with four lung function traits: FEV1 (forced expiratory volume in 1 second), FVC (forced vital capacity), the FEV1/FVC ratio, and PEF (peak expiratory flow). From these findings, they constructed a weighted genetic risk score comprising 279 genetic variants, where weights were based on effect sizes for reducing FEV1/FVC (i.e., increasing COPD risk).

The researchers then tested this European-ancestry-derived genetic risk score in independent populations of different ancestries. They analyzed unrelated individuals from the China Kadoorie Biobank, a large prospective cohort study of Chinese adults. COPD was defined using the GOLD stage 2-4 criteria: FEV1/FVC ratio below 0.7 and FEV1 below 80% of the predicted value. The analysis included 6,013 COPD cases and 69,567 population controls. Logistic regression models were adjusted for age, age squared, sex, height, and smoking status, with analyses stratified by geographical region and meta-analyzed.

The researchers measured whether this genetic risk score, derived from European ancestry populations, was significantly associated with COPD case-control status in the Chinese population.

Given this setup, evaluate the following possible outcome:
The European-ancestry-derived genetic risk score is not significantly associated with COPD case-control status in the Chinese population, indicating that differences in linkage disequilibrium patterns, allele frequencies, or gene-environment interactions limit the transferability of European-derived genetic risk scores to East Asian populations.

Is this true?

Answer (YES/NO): NO